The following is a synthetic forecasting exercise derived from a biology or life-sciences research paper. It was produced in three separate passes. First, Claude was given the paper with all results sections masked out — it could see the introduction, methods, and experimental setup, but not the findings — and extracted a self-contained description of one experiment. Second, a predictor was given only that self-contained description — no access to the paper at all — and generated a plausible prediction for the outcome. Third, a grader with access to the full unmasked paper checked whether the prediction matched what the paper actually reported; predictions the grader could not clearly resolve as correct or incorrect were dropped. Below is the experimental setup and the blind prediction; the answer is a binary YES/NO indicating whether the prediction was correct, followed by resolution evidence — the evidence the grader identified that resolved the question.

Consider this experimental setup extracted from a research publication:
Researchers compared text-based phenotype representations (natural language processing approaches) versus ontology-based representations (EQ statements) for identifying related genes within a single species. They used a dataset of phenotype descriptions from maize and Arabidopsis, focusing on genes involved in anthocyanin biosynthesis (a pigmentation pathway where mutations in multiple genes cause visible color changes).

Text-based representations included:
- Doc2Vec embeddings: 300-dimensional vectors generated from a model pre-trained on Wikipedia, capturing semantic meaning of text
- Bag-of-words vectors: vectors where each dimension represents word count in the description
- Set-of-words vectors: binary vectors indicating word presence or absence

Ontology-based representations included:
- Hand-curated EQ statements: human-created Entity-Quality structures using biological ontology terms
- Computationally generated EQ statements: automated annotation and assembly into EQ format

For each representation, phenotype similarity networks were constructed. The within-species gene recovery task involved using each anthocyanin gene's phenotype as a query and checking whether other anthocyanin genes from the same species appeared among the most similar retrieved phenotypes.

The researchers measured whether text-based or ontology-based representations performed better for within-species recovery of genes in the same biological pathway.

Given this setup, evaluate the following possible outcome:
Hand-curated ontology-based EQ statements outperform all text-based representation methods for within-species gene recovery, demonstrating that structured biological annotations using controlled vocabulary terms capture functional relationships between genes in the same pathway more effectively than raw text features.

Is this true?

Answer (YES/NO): NO